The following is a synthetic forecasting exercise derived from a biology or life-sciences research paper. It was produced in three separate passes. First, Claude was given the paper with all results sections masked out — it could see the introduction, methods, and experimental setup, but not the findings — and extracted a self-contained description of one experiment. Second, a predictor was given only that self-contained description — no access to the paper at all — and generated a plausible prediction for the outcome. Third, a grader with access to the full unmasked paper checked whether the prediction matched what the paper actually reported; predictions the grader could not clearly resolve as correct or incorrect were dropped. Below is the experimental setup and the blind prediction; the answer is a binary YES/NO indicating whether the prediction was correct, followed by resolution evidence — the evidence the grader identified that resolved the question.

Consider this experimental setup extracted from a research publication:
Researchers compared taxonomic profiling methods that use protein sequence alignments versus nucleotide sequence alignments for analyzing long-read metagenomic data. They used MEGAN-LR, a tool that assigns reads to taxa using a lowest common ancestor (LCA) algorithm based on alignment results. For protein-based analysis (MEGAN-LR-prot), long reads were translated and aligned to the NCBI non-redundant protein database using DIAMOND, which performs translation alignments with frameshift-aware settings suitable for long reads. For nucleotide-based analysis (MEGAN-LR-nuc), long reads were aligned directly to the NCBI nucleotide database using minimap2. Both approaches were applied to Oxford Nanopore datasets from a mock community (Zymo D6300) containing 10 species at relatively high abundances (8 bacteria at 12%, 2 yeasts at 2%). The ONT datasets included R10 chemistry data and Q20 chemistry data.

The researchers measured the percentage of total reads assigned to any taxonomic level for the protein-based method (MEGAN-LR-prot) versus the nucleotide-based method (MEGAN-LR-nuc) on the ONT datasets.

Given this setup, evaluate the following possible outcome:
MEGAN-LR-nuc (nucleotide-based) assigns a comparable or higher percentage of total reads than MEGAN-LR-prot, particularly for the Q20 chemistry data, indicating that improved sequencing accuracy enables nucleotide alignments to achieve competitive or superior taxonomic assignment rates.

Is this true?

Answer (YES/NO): NO